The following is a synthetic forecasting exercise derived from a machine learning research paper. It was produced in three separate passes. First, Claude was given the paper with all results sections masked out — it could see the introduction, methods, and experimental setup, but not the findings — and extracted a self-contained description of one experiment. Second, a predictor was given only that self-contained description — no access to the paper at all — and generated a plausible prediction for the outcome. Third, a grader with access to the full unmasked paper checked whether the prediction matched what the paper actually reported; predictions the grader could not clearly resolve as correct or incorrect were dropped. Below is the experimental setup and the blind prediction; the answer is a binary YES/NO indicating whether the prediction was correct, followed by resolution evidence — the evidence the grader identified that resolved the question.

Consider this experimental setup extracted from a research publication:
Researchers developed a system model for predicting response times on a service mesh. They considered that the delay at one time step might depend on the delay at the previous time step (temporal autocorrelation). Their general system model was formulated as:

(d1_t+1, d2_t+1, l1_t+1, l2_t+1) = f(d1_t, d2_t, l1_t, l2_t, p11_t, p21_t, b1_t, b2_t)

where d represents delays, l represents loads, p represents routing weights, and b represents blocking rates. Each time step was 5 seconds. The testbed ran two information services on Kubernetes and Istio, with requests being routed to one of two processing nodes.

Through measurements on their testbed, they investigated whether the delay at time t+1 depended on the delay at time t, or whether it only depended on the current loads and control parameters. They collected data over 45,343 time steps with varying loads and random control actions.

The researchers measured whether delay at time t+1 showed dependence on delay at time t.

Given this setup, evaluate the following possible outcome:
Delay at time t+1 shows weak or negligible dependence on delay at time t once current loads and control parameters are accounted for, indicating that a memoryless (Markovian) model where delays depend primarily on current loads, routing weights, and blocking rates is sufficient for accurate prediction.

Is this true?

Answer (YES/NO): YES